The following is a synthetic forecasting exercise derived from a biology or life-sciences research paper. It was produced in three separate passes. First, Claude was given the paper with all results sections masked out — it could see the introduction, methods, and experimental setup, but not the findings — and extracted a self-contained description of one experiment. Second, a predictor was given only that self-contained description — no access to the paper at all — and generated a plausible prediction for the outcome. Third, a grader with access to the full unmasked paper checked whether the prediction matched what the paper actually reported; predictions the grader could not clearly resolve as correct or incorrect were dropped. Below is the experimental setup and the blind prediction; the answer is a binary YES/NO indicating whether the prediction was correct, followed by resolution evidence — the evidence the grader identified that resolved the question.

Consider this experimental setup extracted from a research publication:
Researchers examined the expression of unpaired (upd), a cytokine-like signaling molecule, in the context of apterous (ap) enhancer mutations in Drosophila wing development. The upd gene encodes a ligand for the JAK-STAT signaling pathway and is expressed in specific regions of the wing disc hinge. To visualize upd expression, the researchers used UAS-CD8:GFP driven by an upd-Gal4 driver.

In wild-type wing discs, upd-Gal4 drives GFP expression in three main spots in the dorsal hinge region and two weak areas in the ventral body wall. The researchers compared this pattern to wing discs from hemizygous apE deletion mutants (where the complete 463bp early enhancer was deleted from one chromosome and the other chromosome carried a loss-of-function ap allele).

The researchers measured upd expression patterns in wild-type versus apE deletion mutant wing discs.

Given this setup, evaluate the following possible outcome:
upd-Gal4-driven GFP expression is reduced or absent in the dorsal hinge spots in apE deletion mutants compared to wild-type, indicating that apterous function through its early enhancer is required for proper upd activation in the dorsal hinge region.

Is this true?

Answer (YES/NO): YES